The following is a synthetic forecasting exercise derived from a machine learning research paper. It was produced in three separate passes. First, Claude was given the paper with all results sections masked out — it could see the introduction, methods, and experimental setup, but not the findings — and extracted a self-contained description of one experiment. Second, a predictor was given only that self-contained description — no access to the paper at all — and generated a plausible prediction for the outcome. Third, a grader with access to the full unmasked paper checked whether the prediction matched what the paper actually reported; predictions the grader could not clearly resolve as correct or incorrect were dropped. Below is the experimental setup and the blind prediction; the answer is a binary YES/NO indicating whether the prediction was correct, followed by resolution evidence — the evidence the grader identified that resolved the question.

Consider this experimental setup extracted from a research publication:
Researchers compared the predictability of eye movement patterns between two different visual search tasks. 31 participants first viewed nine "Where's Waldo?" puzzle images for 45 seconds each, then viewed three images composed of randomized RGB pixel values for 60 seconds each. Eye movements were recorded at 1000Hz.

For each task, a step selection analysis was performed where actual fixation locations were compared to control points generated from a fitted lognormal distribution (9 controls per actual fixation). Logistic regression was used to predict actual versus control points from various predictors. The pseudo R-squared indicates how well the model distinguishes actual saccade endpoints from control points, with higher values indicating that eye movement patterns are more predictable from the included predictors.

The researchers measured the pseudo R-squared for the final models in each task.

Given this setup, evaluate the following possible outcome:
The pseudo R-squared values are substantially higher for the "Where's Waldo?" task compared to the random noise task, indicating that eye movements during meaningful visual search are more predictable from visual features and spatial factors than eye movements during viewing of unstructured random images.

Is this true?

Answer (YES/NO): NO